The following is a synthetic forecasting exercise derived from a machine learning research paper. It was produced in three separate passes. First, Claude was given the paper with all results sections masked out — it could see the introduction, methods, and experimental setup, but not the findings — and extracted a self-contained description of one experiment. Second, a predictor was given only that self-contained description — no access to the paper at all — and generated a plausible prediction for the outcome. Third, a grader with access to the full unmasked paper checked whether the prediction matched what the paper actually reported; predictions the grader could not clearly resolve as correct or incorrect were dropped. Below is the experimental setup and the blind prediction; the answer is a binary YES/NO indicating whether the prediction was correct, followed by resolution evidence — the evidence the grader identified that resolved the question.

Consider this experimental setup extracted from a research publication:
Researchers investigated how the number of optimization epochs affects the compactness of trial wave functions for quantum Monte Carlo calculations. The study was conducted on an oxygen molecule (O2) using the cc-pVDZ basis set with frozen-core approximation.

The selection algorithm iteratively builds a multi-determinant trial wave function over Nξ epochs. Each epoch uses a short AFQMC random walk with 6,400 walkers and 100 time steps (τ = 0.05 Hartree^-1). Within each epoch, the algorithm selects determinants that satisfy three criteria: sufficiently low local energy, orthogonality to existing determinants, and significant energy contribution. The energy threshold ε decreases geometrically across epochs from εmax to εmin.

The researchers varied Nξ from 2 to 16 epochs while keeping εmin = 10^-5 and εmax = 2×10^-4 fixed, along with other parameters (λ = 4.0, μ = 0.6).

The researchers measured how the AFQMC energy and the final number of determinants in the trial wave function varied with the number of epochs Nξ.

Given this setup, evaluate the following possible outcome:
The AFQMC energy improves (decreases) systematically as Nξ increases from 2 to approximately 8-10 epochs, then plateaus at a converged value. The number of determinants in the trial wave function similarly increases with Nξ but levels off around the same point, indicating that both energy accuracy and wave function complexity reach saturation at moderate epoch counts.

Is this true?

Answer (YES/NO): NO